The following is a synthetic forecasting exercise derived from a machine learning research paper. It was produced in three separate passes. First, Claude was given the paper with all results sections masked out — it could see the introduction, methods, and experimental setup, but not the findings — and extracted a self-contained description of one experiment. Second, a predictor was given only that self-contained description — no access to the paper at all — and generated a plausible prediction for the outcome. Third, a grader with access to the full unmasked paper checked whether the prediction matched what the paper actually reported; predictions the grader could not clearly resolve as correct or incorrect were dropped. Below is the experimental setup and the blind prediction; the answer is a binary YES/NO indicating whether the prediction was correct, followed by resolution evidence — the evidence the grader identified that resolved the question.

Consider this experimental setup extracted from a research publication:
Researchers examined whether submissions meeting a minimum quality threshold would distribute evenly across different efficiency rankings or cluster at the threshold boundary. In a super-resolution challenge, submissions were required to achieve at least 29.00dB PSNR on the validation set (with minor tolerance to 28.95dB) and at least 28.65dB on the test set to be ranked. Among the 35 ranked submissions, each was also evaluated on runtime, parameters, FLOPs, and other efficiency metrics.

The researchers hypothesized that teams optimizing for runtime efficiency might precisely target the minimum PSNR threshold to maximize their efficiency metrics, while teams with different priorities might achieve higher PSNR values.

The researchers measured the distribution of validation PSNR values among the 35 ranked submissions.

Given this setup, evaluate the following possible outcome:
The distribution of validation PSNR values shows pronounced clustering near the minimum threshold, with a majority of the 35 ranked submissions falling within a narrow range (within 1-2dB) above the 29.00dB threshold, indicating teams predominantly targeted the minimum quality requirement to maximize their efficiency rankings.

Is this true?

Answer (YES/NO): NO